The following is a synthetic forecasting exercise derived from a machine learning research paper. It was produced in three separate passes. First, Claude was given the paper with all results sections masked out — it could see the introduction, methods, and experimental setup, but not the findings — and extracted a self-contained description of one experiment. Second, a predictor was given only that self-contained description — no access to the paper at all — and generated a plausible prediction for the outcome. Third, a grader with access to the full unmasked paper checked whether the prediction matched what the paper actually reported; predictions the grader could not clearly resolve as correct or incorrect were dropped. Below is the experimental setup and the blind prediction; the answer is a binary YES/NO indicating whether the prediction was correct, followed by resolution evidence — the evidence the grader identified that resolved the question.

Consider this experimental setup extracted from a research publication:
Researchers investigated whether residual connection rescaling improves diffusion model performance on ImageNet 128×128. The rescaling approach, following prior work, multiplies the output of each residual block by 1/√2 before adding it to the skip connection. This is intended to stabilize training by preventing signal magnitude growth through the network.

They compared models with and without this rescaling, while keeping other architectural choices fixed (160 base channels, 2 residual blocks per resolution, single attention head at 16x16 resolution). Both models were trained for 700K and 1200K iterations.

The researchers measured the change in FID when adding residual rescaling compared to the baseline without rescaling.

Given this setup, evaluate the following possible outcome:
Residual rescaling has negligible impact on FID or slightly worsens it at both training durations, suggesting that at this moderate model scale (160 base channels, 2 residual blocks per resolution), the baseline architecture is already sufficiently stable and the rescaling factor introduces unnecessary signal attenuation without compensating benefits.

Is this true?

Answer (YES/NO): YES